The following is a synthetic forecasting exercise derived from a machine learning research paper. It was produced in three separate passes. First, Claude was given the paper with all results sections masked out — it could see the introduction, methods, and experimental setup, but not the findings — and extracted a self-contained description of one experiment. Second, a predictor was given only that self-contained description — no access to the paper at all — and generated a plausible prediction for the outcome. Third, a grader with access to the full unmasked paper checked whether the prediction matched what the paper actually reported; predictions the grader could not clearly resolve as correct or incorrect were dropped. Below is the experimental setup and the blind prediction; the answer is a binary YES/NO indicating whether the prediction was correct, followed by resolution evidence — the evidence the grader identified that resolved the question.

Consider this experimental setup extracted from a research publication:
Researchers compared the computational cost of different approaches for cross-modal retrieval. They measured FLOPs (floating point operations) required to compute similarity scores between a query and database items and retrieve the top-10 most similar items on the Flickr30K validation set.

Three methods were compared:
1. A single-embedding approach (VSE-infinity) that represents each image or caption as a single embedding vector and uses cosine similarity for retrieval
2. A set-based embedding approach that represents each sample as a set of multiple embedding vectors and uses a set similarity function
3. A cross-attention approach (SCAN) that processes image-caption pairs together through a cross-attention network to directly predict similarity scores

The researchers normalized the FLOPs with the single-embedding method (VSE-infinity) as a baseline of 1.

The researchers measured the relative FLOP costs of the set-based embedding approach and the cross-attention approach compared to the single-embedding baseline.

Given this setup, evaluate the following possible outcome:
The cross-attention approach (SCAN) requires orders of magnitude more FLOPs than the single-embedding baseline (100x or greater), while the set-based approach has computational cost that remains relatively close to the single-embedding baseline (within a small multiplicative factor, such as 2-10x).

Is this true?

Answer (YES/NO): NO